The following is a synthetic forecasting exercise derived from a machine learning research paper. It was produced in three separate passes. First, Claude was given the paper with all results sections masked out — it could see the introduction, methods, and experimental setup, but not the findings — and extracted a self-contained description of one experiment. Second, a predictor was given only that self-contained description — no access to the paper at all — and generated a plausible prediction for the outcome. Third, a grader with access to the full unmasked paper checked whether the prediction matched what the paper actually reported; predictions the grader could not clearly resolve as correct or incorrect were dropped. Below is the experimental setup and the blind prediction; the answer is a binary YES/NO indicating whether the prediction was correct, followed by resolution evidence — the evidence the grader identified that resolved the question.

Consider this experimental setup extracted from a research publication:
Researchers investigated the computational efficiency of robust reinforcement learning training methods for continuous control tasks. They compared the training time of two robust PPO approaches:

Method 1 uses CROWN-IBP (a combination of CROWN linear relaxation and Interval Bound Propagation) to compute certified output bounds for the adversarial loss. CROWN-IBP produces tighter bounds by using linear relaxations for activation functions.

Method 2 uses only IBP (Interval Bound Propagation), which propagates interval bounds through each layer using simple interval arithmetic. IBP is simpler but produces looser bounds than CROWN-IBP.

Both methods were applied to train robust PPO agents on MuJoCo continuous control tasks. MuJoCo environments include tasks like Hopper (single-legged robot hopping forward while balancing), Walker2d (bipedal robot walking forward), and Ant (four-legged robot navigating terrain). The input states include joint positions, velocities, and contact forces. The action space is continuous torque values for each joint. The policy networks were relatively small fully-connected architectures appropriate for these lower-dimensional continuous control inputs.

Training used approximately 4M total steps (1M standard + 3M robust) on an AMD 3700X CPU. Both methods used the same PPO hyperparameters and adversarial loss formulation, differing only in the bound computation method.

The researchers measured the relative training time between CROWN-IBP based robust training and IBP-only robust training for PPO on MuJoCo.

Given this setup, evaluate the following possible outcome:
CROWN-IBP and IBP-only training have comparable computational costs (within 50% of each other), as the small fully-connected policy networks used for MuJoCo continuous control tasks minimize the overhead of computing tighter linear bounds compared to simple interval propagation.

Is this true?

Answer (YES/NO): YES